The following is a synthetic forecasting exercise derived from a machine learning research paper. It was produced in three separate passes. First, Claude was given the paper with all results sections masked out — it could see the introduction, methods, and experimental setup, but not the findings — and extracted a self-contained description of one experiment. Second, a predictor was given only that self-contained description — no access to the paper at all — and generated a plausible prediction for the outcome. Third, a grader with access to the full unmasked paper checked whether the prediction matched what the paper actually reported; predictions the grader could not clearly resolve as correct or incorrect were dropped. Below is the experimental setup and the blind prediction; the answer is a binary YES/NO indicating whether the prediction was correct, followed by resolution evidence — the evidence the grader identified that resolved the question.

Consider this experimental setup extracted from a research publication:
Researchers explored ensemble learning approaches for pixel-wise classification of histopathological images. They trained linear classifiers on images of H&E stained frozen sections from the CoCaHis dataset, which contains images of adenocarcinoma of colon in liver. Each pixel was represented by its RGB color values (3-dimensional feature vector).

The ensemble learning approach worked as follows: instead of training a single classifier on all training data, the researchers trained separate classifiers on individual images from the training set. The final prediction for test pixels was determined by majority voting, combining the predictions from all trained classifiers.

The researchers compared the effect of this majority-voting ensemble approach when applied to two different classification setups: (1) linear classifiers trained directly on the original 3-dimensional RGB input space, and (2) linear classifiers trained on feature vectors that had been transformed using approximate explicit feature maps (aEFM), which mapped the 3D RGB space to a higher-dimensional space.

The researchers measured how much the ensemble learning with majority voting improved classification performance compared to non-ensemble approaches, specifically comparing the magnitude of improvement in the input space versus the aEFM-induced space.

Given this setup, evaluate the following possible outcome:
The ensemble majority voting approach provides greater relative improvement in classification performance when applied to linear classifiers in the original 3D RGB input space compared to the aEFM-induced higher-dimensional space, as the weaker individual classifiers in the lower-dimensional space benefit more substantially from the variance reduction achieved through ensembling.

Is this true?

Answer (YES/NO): YES